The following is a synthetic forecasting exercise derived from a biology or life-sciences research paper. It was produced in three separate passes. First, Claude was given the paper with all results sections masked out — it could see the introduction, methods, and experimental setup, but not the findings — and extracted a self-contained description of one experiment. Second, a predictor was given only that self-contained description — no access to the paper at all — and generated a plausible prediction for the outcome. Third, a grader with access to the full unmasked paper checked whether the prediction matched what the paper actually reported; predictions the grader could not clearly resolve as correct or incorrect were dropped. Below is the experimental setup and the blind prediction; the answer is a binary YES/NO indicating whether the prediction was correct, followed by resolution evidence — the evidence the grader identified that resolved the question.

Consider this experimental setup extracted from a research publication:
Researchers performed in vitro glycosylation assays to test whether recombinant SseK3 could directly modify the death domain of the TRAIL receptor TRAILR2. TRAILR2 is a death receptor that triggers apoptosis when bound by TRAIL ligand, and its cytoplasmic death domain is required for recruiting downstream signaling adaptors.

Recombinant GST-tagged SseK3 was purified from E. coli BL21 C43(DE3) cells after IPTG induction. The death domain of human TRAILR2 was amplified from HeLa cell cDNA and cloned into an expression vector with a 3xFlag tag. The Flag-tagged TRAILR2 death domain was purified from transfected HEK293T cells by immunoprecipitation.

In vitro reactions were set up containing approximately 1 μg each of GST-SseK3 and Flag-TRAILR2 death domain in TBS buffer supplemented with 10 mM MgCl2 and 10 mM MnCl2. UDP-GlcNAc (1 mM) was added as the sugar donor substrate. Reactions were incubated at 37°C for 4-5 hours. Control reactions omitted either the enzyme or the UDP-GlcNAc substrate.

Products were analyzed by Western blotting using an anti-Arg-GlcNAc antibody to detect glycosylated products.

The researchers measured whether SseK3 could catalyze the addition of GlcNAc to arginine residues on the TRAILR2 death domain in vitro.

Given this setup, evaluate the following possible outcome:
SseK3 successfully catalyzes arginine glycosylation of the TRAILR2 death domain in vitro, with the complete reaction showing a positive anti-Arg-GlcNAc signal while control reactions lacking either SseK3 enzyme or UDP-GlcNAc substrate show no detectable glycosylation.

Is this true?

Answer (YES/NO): YES